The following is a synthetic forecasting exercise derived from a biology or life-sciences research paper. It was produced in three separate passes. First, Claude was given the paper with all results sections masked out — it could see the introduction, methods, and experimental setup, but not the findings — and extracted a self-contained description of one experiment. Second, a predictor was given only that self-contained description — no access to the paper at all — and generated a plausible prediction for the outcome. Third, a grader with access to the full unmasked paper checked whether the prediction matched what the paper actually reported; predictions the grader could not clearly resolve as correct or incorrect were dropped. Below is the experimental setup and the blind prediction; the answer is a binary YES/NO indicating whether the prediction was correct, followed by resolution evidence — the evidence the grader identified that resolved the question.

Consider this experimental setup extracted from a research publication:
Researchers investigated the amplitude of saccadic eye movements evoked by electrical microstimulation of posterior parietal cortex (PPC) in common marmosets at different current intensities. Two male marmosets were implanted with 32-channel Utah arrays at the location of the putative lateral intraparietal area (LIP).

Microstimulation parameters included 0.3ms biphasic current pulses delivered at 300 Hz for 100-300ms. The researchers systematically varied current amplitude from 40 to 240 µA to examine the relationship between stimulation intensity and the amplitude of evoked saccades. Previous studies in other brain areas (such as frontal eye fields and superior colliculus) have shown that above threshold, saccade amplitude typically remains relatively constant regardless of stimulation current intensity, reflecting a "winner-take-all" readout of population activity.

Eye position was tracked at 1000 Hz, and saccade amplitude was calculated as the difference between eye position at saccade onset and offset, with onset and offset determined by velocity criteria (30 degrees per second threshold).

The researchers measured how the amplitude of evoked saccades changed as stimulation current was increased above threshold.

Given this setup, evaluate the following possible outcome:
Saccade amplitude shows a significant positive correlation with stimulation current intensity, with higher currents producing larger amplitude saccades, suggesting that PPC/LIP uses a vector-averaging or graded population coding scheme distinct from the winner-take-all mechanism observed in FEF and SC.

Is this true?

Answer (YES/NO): NO